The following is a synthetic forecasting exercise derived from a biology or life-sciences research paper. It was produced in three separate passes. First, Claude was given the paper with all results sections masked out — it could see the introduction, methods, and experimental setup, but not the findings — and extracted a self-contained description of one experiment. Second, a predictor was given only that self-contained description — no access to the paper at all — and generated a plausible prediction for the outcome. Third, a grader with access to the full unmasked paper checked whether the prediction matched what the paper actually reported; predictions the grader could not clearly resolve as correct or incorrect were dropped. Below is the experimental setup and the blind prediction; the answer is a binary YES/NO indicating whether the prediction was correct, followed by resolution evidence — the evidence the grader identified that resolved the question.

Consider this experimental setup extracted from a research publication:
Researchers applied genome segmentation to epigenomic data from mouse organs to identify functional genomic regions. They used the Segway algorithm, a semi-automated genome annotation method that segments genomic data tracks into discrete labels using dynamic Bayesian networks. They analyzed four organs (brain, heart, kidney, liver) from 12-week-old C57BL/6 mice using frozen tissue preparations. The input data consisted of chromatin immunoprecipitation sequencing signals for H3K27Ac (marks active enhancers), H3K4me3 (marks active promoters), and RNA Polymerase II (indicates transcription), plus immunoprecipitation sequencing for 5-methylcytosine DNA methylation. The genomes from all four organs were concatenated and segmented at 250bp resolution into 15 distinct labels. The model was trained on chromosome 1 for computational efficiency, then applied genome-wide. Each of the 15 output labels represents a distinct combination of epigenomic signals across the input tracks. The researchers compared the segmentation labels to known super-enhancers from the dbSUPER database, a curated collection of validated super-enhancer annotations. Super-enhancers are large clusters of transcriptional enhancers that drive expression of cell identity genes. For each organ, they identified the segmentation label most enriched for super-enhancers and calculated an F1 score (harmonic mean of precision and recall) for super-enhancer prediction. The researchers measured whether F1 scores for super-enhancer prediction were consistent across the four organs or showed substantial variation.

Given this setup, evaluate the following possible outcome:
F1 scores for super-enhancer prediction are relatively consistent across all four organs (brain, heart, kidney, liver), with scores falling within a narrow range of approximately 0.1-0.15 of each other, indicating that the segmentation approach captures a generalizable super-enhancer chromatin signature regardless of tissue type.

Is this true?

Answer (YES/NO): NO